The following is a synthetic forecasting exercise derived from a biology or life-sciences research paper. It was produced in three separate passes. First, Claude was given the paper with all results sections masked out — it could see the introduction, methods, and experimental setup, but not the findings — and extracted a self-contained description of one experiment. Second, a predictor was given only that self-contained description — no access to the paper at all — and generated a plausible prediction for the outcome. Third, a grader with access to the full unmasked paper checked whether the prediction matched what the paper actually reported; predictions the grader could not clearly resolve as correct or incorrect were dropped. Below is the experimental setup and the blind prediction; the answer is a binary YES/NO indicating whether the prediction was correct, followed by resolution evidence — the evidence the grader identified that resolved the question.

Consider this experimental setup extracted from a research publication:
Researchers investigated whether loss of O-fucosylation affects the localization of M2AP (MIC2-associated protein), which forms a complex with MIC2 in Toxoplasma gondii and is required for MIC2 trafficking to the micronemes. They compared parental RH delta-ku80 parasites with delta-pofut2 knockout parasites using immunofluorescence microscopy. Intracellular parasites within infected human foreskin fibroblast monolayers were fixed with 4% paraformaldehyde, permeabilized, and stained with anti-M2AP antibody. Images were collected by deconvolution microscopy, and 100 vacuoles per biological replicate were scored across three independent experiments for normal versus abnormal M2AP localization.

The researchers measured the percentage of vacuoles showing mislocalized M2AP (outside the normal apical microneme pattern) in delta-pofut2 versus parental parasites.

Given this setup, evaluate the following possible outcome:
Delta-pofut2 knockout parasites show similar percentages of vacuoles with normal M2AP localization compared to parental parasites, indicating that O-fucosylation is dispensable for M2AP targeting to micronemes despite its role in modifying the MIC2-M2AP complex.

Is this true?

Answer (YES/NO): NO